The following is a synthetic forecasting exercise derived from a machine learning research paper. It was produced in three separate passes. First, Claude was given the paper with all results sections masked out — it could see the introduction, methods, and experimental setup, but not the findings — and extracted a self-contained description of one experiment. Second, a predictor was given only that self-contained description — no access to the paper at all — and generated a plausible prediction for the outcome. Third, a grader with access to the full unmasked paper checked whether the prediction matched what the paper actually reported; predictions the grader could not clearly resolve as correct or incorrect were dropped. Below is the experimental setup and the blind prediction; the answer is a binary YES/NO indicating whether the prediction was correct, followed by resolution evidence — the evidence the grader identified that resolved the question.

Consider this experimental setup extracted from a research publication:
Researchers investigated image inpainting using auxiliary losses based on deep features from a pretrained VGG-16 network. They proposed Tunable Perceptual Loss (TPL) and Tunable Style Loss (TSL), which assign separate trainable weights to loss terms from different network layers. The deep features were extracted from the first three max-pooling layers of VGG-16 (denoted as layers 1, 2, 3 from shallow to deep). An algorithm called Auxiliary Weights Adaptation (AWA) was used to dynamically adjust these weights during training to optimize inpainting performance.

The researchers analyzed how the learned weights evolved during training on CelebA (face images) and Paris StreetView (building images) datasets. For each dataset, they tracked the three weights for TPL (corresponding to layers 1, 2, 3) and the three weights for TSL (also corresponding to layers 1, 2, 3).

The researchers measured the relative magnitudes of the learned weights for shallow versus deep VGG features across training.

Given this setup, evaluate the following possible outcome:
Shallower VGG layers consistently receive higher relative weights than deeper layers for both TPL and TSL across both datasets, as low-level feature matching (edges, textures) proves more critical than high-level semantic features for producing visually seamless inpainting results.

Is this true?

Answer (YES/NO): NO